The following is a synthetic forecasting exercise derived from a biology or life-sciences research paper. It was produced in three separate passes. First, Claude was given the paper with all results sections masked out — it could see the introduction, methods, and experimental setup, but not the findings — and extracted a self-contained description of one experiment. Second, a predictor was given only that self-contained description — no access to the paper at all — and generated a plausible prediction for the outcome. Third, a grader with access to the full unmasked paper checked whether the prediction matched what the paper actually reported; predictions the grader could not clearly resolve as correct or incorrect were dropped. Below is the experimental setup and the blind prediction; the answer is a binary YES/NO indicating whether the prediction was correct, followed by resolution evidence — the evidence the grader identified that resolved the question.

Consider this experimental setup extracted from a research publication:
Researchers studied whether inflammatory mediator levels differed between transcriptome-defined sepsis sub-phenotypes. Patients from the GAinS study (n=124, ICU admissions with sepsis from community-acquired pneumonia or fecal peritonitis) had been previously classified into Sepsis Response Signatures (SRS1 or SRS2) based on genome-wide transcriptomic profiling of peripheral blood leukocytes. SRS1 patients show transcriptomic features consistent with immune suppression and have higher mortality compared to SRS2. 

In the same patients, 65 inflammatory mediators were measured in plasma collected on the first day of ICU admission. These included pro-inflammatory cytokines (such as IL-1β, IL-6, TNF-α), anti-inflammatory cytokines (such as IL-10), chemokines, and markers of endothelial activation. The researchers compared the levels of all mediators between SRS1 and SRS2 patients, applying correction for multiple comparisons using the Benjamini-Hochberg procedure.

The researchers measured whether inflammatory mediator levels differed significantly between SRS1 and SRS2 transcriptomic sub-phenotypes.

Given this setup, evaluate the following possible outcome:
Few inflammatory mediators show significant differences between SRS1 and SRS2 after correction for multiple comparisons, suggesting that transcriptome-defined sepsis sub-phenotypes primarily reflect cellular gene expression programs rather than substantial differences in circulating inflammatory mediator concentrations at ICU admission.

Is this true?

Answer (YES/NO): NO